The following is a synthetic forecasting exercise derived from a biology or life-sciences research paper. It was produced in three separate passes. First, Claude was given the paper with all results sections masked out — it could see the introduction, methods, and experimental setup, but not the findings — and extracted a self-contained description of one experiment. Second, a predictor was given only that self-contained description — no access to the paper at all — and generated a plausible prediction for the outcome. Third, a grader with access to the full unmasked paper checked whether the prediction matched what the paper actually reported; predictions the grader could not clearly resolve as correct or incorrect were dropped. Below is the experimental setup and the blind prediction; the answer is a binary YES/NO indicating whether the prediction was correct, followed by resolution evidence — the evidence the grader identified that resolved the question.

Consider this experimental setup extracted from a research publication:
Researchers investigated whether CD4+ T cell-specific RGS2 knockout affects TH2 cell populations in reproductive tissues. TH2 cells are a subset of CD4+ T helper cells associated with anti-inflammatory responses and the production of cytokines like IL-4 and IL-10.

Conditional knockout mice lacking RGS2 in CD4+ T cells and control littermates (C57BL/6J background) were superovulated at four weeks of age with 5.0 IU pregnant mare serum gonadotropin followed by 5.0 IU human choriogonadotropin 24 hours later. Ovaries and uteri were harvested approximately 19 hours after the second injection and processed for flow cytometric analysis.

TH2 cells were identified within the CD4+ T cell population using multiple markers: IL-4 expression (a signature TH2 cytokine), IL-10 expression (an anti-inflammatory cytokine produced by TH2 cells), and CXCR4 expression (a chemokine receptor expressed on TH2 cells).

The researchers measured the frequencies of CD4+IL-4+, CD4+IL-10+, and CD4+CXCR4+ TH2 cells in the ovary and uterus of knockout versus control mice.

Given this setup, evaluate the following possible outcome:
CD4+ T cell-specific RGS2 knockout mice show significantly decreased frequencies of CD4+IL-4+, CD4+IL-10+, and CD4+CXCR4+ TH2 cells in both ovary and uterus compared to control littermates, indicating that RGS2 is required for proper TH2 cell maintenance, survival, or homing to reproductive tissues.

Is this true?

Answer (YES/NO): NO